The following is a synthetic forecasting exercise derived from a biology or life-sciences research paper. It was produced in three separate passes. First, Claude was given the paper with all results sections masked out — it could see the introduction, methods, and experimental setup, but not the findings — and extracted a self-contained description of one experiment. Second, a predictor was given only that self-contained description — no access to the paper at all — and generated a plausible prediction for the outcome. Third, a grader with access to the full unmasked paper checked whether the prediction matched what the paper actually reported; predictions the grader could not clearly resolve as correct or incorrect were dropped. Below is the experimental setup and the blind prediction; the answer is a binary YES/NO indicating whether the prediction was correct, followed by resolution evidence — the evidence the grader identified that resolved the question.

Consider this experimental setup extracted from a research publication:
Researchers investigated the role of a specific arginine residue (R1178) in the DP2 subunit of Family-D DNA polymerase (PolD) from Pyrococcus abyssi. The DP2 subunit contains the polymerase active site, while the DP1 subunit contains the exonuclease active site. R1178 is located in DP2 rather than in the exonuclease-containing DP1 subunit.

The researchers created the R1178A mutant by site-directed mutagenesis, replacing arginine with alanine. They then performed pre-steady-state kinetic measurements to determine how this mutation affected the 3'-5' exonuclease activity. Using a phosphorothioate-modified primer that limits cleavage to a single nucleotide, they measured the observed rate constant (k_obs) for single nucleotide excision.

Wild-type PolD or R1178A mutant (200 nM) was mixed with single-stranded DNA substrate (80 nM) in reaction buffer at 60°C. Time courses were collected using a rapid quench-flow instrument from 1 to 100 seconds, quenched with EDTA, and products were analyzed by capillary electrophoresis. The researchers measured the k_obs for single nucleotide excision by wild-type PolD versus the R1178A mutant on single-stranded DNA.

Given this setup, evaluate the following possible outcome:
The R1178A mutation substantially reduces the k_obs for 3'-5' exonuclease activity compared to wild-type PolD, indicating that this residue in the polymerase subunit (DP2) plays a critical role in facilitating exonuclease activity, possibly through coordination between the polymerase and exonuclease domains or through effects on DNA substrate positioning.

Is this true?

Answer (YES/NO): NO